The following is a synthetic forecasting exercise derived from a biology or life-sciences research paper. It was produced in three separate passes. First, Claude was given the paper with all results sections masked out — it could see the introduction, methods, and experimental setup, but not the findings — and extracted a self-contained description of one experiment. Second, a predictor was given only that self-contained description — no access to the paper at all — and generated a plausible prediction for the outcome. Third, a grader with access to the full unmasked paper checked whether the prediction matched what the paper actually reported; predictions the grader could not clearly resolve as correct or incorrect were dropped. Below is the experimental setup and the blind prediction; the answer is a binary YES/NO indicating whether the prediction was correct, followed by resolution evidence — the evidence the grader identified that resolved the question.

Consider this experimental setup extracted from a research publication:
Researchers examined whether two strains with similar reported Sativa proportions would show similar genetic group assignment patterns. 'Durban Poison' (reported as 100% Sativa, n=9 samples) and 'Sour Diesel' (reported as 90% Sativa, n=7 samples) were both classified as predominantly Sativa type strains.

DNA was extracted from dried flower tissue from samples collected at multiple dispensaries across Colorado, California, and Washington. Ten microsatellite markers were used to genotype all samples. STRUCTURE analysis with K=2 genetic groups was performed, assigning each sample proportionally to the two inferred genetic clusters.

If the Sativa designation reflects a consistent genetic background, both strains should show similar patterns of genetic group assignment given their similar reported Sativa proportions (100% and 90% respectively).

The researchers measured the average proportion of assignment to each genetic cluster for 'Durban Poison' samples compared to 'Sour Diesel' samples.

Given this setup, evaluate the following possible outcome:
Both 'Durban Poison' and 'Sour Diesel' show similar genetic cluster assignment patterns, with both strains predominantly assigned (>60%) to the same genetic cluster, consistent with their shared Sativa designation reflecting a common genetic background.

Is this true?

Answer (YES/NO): NO